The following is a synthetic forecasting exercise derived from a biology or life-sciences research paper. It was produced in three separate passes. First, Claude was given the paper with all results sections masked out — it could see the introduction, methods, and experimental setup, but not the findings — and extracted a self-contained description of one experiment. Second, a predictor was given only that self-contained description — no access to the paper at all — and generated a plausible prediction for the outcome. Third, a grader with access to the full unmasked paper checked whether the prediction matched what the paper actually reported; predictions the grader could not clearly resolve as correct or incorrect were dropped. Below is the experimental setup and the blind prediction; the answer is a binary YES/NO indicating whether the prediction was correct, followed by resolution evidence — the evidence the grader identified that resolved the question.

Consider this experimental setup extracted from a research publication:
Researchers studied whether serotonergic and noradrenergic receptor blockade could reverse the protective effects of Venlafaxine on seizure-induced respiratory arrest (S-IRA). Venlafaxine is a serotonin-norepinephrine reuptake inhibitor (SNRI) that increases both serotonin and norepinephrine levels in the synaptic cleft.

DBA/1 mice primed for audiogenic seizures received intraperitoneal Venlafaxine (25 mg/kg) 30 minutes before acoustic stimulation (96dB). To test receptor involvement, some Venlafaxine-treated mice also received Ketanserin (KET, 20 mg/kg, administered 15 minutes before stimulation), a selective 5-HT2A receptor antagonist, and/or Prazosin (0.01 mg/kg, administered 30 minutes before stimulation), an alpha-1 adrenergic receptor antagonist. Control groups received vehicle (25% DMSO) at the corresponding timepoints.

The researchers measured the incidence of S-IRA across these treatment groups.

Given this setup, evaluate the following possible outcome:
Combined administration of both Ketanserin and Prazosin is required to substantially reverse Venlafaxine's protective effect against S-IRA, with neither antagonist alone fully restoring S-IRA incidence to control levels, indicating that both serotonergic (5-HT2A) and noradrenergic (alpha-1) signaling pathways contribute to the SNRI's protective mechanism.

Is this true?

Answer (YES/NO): NO